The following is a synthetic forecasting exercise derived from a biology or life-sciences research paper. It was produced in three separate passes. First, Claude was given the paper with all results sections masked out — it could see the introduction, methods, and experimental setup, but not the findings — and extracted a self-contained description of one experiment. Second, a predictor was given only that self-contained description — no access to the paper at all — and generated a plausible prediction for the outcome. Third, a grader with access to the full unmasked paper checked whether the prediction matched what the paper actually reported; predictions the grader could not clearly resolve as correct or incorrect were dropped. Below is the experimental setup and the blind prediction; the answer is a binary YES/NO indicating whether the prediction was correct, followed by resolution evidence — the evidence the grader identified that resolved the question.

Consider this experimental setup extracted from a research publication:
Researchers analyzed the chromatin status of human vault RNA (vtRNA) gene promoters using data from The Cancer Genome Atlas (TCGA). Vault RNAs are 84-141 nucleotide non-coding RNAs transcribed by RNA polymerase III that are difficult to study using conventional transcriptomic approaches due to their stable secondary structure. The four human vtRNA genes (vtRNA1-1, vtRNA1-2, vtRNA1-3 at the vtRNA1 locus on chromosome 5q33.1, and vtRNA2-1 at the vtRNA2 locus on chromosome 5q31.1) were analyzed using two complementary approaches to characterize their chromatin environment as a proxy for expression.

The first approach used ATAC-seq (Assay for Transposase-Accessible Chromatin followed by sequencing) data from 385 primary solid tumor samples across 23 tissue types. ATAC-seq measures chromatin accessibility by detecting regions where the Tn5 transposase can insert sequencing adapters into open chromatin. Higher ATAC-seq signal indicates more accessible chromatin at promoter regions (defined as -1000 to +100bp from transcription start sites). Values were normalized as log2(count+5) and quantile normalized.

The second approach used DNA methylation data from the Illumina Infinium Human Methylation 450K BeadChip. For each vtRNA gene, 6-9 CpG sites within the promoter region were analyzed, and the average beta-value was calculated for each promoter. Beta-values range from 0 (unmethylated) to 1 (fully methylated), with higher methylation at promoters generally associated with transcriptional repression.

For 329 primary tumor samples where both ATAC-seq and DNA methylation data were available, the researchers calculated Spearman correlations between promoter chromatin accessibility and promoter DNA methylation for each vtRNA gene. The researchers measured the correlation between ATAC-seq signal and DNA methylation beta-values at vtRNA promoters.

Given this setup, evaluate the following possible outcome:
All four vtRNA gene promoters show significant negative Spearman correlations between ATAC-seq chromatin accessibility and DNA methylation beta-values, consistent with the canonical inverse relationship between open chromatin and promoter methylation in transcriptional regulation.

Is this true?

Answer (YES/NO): YES